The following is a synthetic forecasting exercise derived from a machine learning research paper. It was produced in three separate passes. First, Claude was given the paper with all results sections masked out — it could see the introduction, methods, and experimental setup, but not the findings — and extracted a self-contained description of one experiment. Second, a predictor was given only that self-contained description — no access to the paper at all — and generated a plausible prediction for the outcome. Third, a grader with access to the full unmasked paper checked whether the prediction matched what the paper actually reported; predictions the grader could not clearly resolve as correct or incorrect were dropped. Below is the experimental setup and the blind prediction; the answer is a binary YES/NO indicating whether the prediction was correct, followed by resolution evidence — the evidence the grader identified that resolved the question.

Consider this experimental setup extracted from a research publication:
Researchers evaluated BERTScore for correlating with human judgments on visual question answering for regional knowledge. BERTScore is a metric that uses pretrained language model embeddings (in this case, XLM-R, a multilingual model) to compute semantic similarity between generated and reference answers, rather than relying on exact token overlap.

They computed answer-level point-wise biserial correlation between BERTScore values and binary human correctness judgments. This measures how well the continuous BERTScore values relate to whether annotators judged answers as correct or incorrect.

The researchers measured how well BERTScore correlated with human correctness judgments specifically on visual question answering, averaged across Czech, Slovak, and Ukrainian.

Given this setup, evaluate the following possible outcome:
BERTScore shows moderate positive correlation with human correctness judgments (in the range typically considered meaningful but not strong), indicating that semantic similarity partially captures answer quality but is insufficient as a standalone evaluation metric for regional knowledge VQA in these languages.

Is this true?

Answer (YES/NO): NO